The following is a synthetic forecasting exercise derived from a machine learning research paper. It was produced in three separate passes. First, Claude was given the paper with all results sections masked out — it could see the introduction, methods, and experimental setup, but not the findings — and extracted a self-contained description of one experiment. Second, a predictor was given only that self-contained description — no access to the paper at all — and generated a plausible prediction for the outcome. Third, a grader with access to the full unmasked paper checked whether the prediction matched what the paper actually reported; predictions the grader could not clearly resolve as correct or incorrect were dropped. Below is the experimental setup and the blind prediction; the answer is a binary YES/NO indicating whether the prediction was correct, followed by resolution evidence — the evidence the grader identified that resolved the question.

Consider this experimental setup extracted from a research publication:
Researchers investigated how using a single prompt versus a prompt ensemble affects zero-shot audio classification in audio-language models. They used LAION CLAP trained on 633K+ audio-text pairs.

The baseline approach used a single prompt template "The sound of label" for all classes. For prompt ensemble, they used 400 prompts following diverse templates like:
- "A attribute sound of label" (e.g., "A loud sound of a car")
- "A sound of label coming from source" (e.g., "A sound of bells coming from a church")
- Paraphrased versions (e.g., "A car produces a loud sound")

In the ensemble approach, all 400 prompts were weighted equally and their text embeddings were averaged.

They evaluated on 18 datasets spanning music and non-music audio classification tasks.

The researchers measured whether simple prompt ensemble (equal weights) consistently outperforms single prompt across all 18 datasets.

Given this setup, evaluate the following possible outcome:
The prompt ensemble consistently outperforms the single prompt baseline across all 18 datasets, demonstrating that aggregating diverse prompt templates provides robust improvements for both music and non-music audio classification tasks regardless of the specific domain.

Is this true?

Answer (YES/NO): YES